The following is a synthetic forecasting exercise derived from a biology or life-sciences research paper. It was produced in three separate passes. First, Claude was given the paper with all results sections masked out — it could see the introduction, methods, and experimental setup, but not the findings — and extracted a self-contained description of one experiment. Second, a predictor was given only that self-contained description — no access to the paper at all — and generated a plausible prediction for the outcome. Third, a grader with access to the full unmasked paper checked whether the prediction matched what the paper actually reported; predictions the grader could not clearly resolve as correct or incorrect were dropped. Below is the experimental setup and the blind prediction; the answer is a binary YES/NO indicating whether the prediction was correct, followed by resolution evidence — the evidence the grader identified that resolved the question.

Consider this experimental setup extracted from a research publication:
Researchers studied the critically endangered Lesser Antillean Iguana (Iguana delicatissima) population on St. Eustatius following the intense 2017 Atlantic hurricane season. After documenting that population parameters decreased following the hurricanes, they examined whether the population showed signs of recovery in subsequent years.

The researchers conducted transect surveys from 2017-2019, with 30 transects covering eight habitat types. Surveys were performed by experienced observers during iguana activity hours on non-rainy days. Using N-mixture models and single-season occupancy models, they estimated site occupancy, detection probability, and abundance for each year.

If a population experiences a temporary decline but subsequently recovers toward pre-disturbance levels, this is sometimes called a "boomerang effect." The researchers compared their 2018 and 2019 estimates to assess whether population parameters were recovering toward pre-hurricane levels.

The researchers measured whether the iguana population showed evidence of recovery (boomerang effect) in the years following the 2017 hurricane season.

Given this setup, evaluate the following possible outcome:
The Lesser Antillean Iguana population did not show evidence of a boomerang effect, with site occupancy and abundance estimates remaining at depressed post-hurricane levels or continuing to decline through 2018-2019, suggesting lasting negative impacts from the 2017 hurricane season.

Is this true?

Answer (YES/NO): YES